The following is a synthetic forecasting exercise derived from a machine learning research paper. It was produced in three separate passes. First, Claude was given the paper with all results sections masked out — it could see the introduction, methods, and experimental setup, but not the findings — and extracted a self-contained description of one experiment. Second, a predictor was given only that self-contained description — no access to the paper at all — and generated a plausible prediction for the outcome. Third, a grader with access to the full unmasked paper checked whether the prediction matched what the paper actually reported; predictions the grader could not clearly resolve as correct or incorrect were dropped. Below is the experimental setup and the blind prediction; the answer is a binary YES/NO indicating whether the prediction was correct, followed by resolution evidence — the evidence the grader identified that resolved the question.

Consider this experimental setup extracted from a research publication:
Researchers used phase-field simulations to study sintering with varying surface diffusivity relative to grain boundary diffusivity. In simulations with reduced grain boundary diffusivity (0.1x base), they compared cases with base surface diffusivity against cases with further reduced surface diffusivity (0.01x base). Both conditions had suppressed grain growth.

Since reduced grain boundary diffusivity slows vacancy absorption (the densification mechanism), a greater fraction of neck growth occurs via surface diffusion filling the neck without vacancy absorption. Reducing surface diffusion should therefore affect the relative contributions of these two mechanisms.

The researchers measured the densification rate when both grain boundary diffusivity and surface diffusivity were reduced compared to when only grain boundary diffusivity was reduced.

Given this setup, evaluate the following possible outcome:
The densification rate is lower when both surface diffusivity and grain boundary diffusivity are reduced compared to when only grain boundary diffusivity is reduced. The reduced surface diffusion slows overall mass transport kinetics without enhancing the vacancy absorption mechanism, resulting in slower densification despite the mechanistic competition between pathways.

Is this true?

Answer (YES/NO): NO